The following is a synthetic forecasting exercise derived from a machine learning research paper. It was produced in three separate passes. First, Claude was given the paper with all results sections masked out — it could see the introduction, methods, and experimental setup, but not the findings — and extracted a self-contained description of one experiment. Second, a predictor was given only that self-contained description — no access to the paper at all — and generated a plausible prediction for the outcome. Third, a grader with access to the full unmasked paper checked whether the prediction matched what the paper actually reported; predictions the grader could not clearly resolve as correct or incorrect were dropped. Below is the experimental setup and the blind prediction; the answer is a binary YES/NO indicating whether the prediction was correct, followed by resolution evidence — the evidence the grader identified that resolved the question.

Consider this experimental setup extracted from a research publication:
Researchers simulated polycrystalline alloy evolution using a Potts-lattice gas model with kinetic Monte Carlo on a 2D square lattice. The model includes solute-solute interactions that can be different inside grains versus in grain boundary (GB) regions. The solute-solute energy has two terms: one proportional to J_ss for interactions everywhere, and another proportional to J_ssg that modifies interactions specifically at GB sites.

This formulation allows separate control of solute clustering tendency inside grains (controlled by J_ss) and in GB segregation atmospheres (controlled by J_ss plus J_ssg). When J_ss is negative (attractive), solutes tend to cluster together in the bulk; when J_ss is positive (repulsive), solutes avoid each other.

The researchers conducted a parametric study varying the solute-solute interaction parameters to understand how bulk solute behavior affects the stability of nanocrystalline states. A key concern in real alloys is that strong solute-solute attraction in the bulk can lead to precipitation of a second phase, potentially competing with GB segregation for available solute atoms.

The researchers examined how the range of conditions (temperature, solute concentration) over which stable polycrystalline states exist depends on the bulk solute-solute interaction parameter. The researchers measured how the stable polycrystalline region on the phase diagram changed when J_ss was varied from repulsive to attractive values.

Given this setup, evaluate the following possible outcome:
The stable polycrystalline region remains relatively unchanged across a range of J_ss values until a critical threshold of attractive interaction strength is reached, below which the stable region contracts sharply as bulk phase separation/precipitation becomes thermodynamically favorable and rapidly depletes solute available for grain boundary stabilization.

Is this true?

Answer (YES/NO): NO